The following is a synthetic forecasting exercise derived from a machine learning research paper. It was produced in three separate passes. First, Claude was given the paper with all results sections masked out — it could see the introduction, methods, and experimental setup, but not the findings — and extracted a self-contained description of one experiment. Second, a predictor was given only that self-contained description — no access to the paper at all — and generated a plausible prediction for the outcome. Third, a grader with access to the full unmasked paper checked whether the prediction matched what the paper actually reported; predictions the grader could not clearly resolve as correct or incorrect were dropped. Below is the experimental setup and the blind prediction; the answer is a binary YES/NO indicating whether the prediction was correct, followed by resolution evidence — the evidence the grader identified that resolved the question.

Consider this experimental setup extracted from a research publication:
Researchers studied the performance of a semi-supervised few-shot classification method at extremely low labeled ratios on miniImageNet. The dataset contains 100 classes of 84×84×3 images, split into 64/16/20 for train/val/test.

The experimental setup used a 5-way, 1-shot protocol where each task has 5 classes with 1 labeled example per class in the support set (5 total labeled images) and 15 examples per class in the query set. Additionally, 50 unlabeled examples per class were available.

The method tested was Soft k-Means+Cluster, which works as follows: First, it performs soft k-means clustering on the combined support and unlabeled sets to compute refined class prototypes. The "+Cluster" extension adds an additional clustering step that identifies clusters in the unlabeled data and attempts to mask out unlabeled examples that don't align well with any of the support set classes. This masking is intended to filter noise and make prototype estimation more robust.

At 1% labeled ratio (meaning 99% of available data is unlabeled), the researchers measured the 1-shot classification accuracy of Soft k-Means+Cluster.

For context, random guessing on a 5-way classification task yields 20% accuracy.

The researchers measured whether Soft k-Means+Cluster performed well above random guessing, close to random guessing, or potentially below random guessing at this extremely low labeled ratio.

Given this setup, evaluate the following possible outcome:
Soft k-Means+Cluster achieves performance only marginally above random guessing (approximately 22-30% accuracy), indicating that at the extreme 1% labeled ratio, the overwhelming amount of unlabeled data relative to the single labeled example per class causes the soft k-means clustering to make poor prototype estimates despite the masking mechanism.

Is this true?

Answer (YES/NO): NO